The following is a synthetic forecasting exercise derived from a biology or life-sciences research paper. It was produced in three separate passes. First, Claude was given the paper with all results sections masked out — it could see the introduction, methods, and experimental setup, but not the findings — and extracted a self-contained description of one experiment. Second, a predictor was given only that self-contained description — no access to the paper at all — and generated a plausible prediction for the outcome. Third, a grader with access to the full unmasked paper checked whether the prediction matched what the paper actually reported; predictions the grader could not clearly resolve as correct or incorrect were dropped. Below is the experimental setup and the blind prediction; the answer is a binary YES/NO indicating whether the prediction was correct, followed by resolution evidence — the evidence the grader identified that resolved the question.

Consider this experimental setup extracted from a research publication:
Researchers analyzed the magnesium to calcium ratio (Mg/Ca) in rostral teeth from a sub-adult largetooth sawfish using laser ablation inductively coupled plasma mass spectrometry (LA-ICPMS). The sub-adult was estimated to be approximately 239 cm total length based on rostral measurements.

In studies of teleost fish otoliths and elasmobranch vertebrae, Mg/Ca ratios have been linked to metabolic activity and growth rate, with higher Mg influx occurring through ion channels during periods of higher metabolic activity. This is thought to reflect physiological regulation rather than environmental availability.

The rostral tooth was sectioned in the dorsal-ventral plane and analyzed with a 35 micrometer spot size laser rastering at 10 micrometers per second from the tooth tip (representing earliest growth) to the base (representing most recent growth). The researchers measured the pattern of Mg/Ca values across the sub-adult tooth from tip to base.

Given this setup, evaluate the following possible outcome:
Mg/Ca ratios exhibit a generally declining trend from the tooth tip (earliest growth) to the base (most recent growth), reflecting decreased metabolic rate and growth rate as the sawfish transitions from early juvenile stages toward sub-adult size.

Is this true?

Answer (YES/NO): NO